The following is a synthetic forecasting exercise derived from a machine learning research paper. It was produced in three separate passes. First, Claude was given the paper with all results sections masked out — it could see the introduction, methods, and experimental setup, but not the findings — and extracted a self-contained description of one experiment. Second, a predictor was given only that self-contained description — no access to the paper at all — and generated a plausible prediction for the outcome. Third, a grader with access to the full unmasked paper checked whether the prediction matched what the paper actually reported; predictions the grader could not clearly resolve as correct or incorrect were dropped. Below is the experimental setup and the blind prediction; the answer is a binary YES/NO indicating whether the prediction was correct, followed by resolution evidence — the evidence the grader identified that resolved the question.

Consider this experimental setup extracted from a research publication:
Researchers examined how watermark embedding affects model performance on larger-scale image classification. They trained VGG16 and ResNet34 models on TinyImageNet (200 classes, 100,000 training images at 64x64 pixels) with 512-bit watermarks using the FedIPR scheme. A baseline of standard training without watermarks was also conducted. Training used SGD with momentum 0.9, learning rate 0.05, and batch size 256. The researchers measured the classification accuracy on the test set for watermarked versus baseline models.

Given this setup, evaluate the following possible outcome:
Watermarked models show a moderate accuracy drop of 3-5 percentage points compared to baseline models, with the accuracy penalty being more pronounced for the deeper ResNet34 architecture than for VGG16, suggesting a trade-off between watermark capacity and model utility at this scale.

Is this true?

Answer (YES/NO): NO